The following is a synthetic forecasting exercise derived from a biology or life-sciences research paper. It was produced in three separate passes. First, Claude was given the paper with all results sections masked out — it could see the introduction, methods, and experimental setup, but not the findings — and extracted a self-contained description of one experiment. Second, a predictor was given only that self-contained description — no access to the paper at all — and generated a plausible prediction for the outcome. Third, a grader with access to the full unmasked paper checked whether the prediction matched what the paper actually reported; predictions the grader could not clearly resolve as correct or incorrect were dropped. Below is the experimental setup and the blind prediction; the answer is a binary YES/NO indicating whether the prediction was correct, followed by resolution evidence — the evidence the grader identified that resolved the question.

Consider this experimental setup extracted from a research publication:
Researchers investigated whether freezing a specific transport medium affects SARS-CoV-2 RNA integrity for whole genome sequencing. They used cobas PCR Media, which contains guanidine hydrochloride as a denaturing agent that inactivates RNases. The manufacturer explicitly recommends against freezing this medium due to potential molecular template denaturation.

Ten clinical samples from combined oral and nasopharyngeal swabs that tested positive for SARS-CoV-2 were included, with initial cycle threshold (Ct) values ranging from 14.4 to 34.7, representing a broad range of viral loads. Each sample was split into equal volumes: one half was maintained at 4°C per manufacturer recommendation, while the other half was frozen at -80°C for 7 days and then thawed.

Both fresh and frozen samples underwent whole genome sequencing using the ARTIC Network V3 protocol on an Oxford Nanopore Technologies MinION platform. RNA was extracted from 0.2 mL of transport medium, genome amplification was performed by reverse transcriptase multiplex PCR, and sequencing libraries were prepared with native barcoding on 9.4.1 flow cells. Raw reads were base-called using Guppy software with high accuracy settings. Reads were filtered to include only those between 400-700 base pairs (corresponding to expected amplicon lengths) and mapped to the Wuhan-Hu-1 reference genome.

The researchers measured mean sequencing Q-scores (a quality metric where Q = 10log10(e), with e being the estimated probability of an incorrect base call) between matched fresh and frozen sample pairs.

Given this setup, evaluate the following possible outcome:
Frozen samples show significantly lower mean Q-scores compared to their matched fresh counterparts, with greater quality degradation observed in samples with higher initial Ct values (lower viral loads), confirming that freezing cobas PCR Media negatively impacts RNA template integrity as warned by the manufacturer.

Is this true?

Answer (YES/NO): NO